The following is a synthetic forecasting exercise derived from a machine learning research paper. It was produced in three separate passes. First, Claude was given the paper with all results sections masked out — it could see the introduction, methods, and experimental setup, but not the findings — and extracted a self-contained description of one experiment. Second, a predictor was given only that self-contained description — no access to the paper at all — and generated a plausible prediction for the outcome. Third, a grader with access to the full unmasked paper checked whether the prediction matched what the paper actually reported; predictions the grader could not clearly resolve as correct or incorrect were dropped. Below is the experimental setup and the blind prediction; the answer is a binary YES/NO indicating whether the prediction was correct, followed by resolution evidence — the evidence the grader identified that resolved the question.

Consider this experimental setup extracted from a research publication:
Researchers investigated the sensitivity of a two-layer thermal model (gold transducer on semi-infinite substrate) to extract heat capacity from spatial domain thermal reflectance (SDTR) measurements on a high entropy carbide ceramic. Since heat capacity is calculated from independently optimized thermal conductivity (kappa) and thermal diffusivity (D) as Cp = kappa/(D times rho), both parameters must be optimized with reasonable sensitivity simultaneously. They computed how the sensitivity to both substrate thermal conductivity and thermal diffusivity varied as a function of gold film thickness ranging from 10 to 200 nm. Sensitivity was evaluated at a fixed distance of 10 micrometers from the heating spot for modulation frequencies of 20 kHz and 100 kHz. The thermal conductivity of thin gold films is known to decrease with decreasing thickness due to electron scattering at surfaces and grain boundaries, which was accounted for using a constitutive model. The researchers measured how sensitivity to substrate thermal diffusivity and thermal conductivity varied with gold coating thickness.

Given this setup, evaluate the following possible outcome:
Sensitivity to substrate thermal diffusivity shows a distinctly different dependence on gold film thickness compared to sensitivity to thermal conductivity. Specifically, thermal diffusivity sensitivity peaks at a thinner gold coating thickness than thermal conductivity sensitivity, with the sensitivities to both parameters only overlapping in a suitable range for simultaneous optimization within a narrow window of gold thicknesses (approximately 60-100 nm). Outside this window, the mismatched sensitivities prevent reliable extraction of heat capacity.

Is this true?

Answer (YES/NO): NO